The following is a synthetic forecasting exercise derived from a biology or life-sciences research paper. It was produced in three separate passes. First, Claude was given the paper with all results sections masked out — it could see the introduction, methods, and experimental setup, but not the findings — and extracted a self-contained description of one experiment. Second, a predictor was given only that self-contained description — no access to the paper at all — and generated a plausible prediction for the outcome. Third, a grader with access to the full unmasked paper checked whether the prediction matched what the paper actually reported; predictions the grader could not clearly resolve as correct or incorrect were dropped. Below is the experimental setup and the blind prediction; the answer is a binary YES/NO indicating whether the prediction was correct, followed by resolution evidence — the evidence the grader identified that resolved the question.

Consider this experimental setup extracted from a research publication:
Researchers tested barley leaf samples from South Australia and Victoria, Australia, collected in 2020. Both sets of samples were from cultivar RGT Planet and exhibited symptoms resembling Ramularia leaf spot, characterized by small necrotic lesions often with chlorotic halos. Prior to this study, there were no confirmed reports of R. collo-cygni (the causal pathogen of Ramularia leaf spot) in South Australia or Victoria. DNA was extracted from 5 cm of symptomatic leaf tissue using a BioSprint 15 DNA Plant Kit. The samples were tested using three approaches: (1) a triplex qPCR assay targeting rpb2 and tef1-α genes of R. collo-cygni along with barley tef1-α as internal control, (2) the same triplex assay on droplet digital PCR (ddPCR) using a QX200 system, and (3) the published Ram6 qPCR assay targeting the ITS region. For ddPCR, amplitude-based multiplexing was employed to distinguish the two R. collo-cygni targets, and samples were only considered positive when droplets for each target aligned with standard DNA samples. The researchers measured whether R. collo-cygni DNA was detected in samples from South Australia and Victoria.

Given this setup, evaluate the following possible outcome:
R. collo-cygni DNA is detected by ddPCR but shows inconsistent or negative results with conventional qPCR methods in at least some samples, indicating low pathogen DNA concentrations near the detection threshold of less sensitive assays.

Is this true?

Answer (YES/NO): NO